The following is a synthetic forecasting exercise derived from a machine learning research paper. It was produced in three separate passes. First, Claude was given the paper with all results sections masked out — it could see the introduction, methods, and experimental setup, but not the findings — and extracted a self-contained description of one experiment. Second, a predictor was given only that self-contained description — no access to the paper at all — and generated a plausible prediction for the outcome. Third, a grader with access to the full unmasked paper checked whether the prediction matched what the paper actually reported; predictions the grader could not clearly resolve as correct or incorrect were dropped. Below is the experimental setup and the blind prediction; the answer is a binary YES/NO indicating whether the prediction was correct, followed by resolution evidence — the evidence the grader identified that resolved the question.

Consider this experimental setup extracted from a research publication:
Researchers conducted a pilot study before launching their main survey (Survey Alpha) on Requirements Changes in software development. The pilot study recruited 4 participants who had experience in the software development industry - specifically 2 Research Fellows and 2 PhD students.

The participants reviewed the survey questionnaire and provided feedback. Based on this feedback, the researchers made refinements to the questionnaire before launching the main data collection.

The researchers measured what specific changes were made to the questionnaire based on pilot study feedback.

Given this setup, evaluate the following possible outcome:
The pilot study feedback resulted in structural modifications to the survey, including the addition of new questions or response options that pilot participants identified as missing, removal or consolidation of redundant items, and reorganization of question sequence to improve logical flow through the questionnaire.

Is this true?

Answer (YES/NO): NO